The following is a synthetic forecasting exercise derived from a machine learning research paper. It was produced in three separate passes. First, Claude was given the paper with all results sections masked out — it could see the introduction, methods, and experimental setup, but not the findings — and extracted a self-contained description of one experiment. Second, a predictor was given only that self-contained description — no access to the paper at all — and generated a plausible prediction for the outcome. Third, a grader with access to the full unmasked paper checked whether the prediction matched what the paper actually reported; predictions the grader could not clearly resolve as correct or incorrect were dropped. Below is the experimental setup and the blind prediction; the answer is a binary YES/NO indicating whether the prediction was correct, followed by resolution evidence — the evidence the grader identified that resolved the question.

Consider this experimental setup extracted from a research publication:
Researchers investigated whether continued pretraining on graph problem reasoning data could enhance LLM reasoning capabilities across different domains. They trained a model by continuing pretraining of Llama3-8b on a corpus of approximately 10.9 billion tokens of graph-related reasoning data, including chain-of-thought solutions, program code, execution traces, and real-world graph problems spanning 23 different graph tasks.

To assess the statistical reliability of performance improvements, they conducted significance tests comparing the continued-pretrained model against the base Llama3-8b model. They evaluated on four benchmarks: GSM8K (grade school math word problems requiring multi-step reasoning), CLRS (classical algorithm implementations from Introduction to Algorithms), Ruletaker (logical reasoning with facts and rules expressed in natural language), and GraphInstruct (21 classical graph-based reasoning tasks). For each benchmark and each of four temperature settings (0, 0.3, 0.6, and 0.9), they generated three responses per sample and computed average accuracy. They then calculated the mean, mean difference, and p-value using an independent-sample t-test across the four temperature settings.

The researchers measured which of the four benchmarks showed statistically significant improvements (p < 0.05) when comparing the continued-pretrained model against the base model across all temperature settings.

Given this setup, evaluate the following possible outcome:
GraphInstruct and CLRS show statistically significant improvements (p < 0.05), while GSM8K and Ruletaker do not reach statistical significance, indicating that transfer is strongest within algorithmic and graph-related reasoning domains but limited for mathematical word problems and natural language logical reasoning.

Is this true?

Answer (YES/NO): NO